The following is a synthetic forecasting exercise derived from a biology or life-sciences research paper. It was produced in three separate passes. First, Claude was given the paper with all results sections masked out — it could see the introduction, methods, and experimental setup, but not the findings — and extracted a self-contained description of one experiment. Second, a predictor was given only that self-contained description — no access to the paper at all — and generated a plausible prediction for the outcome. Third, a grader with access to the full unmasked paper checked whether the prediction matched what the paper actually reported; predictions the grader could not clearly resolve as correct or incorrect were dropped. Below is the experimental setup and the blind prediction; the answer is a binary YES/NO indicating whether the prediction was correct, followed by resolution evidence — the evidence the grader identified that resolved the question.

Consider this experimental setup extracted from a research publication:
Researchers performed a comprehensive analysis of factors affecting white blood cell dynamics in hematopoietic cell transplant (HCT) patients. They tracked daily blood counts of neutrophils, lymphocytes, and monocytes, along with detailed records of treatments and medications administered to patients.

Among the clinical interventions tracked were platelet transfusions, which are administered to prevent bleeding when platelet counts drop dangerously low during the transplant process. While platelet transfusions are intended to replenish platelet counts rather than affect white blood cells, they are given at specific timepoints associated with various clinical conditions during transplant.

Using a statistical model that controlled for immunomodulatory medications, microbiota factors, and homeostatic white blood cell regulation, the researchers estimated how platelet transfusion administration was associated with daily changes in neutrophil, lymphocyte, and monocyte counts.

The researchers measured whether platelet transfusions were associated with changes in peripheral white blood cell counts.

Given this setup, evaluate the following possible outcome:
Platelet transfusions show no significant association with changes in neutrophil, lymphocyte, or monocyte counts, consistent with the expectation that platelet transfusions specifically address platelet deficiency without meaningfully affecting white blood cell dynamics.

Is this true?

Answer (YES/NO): NO